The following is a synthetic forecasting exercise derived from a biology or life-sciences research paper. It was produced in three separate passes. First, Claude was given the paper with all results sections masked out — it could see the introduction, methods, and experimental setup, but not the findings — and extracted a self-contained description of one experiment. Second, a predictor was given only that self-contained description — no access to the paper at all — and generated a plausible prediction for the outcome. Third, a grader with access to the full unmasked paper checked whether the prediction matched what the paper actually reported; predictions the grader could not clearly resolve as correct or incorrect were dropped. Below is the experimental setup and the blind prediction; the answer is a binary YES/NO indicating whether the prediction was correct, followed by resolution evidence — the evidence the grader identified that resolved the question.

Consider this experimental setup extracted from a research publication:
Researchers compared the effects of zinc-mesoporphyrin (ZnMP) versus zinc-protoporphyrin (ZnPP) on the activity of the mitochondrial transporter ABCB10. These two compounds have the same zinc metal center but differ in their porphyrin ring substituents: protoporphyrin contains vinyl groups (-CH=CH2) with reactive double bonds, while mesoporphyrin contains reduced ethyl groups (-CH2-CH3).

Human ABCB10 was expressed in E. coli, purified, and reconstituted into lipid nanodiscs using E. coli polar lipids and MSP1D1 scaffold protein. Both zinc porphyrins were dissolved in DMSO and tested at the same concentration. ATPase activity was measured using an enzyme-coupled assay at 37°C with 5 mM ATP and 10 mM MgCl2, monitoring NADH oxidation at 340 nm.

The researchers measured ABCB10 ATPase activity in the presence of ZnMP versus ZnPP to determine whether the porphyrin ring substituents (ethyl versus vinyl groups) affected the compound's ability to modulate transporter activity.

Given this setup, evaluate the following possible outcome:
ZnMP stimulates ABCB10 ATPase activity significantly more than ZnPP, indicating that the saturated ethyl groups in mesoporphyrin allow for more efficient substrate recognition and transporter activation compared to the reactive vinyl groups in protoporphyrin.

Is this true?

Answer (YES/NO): YES